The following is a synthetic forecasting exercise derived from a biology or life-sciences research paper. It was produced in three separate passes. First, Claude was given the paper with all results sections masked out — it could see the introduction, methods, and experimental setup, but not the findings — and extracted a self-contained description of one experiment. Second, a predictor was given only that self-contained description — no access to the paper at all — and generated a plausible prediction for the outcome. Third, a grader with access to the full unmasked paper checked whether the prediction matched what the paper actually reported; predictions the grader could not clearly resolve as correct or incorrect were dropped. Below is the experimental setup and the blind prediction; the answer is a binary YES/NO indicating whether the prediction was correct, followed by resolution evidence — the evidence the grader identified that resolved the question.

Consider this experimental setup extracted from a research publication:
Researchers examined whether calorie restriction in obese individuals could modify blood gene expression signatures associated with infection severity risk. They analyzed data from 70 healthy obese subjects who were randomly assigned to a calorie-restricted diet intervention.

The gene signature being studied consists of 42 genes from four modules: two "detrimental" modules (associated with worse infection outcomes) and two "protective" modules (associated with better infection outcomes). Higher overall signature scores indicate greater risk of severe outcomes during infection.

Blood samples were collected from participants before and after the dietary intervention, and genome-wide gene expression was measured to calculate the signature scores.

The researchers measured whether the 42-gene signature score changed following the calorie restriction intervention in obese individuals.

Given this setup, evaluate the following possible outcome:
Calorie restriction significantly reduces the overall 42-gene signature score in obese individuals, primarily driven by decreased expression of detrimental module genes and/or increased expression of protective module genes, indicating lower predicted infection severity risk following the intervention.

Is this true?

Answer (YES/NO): NO